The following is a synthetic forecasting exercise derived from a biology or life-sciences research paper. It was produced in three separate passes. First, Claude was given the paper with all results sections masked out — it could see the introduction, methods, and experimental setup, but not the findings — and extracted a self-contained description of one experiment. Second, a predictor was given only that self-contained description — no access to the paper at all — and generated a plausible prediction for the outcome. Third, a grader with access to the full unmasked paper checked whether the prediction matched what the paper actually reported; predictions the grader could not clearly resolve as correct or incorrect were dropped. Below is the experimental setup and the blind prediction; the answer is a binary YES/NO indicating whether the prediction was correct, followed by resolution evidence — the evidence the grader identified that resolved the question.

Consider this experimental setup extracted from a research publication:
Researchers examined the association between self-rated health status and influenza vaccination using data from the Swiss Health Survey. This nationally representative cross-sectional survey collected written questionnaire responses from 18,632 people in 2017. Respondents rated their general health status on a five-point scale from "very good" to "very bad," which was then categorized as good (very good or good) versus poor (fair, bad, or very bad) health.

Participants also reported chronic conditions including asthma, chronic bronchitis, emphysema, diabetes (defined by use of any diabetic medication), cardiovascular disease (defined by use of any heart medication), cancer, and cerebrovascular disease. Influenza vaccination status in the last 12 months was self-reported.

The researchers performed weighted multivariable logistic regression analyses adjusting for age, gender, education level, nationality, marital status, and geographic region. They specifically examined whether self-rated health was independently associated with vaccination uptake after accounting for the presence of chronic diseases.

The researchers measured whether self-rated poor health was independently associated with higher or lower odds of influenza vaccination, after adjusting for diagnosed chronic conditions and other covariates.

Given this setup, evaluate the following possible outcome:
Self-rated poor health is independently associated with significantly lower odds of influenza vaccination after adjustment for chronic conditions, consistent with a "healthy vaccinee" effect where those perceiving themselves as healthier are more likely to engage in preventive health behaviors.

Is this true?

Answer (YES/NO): NO